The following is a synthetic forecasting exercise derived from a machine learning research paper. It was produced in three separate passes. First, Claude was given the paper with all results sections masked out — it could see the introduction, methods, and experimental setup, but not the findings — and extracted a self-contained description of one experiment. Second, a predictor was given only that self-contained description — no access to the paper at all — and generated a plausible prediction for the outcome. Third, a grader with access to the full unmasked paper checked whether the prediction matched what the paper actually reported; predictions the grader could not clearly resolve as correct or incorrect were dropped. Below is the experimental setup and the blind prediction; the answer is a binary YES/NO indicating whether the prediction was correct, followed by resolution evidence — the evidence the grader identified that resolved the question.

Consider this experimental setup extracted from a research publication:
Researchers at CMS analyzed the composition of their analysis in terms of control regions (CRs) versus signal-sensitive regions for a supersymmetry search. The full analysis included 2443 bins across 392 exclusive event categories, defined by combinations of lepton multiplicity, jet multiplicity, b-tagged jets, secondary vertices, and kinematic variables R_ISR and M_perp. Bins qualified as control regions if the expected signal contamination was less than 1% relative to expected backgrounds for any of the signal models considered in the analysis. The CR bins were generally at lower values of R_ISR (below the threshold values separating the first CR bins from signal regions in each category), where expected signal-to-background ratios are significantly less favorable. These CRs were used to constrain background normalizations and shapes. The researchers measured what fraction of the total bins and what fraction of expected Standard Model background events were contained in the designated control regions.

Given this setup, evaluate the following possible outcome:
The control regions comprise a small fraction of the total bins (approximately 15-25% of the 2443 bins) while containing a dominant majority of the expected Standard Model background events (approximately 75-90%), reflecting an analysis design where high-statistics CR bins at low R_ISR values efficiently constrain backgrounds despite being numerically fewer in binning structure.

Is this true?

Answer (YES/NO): NO